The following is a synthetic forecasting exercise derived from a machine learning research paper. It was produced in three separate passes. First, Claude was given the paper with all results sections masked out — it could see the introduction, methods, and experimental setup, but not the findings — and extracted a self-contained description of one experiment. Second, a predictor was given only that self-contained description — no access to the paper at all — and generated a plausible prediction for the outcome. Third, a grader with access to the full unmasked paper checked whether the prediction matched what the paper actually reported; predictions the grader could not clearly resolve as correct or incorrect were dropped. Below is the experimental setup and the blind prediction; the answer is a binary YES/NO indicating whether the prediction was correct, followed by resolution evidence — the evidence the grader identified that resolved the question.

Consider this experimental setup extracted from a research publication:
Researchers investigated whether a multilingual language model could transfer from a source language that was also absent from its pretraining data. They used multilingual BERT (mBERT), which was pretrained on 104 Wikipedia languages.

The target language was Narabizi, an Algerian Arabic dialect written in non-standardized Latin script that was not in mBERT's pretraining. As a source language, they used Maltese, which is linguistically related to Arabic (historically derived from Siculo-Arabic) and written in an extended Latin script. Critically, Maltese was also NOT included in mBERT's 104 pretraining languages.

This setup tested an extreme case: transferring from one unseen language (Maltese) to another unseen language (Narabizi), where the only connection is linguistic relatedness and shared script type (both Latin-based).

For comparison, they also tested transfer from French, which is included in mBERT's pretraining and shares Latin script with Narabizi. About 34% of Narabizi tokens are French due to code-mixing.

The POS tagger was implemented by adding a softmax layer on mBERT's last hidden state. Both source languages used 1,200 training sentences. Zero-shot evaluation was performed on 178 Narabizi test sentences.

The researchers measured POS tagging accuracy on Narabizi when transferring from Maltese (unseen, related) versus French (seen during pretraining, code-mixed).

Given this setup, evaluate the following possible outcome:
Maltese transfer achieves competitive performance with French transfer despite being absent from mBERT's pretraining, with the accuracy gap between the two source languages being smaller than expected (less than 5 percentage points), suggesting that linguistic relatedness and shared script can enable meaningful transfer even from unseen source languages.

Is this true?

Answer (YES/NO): YES